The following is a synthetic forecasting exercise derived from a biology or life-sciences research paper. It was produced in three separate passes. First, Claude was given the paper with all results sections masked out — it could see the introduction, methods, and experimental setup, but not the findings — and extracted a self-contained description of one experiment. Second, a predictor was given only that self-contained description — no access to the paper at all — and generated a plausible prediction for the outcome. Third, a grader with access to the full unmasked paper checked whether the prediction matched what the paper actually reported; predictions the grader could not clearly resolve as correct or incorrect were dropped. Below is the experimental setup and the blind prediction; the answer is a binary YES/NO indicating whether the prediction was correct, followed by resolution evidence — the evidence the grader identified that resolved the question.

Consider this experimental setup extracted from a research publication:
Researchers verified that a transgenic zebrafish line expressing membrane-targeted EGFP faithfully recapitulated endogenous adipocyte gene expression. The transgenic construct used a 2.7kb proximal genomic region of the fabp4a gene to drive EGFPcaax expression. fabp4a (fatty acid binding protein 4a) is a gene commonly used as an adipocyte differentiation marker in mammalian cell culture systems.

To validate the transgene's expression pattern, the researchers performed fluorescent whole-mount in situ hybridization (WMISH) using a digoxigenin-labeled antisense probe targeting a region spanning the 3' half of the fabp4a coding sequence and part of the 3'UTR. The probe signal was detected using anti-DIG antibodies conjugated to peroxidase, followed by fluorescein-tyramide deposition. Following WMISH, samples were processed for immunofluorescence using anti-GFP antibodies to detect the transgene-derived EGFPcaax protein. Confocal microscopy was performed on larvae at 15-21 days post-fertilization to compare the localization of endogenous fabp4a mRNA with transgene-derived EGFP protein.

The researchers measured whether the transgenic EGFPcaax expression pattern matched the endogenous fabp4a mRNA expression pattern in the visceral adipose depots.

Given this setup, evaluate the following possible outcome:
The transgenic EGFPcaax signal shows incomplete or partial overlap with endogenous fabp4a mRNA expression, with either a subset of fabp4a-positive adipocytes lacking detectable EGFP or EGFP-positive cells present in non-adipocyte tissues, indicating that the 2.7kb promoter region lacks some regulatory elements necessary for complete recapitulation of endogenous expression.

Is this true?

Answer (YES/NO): YES